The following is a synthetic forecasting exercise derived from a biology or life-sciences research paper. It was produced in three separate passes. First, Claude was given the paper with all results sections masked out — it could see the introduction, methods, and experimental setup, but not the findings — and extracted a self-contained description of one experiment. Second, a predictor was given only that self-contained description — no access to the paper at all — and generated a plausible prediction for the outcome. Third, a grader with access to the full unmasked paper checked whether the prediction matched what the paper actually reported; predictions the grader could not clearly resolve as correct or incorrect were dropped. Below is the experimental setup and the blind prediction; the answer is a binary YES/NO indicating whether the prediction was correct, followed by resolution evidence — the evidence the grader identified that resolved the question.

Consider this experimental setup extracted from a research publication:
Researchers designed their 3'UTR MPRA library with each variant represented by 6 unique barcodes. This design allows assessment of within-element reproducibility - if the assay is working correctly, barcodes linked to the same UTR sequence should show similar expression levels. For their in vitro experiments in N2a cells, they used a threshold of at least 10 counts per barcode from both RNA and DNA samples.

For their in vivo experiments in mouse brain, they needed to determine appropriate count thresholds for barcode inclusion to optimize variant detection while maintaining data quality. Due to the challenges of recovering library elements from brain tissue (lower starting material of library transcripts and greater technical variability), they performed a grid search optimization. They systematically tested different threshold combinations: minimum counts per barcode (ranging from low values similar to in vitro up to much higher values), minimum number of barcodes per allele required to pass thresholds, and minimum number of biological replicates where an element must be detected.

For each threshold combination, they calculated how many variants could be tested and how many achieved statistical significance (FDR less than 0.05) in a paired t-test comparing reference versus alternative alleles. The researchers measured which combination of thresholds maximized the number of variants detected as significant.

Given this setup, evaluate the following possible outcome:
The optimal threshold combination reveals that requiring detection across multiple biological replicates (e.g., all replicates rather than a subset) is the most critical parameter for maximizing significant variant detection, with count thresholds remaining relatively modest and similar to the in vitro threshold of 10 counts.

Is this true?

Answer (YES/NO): NO